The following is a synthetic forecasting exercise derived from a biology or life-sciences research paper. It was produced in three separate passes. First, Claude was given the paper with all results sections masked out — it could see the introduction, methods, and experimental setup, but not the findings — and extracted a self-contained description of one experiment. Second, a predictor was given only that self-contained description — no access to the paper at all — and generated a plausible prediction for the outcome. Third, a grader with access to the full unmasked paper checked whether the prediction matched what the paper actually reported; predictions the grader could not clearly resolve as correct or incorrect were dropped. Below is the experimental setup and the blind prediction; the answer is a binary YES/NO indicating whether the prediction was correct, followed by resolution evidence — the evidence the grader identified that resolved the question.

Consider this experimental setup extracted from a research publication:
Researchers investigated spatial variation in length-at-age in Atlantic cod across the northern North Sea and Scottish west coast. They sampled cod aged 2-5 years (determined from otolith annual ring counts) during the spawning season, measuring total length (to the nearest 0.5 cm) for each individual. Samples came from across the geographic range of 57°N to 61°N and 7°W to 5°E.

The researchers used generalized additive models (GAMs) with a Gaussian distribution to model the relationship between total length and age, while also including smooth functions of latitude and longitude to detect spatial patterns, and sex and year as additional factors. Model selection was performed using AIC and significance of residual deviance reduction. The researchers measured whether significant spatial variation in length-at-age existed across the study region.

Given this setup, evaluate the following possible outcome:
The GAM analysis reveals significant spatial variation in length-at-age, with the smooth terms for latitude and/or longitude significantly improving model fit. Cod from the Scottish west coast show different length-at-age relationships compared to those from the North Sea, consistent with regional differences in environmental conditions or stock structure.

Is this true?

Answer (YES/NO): YES